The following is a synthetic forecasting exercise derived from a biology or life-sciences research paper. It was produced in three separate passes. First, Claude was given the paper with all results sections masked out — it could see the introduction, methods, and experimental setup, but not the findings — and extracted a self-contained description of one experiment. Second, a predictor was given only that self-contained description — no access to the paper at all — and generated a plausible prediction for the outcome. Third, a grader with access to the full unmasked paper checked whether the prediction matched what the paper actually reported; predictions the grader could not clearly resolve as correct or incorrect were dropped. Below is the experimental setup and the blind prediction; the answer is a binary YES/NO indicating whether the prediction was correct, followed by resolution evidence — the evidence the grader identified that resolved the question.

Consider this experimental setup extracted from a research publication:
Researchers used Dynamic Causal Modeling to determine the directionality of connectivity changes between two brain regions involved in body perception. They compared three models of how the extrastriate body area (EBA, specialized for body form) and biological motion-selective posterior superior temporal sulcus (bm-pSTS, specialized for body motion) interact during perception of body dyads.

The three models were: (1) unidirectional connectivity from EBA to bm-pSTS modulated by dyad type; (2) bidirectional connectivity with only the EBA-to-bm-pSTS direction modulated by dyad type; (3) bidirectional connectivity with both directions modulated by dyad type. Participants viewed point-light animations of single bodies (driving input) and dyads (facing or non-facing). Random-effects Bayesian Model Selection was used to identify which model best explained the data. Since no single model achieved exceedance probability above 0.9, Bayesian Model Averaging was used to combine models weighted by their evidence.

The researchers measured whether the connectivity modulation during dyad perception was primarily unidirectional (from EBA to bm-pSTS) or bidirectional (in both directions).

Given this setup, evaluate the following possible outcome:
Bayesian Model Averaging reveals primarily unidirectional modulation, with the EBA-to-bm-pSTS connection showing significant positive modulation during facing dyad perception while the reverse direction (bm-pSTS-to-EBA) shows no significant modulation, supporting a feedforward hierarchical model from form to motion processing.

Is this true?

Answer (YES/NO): NO